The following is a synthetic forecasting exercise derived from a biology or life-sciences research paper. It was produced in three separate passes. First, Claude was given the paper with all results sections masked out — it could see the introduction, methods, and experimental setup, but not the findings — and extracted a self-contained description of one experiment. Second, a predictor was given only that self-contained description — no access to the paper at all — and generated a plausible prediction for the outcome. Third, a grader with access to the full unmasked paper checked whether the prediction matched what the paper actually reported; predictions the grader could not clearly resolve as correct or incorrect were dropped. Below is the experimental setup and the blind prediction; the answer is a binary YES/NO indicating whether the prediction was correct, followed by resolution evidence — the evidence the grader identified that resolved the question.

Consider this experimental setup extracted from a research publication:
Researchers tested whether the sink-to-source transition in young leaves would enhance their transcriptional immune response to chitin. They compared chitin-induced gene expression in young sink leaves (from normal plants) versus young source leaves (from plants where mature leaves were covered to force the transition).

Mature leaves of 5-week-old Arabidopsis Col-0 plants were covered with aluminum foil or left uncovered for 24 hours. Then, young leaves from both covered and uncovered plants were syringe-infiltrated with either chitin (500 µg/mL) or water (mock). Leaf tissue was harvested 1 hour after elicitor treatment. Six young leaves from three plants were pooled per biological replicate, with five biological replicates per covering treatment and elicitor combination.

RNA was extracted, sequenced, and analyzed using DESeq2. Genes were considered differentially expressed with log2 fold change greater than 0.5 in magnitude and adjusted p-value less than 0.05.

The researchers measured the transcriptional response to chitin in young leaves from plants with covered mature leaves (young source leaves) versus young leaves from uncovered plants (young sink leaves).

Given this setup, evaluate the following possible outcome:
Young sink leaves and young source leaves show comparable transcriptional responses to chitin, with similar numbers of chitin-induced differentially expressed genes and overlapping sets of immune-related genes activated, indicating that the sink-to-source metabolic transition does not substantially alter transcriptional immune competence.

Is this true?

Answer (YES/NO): NO